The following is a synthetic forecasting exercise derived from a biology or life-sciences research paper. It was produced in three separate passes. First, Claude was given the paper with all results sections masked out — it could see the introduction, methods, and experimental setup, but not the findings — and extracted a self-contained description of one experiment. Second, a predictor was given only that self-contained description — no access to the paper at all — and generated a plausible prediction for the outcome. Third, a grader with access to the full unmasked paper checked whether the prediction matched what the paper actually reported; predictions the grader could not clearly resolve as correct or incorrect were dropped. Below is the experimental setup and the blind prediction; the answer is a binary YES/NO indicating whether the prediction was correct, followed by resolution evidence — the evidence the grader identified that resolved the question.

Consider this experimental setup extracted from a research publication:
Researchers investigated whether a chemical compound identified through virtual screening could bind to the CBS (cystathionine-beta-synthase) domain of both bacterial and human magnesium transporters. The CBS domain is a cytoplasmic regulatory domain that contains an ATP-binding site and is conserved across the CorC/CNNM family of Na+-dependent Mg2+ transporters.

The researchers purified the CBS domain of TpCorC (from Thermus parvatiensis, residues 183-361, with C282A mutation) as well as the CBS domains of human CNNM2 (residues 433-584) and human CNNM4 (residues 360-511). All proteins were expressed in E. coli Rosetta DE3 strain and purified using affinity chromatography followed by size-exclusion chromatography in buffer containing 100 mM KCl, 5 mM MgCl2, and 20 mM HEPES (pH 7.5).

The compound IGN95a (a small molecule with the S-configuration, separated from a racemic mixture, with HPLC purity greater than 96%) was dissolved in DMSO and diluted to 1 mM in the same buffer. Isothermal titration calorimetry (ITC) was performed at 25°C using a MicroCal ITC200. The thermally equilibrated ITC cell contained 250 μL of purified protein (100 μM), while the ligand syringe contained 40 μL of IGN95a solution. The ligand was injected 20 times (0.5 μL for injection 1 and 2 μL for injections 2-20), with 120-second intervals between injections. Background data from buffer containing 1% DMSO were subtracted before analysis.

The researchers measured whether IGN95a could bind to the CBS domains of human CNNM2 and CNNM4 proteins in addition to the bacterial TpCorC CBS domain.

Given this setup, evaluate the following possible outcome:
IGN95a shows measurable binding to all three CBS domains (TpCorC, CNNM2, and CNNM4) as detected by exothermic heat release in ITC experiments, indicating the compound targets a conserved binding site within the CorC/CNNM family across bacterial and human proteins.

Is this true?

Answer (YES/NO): NO